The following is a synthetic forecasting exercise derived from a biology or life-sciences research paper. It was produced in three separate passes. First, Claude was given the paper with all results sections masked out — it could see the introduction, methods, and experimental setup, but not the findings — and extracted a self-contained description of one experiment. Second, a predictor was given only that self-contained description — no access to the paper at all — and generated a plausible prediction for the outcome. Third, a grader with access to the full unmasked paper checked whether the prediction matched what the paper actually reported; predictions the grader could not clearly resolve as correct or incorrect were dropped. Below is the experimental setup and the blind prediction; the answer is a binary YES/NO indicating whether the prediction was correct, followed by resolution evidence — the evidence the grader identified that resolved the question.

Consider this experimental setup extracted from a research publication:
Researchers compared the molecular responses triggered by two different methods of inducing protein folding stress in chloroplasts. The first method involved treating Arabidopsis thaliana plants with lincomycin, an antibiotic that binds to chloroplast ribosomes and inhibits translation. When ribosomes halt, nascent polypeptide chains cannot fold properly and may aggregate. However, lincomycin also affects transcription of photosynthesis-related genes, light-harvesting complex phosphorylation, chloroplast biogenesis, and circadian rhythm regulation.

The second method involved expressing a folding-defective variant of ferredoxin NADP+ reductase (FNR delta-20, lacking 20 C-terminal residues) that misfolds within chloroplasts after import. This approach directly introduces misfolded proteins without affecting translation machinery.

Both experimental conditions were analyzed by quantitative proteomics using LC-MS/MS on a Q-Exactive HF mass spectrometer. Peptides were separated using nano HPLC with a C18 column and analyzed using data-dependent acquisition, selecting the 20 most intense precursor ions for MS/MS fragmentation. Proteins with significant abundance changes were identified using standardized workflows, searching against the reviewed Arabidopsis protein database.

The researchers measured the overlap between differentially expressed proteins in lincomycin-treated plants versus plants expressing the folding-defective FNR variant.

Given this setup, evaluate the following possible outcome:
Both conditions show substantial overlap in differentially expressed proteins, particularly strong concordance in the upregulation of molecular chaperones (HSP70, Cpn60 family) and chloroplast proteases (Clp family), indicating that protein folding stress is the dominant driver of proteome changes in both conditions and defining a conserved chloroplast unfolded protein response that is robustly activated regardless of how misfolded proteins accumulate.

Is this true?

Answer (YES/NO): NO